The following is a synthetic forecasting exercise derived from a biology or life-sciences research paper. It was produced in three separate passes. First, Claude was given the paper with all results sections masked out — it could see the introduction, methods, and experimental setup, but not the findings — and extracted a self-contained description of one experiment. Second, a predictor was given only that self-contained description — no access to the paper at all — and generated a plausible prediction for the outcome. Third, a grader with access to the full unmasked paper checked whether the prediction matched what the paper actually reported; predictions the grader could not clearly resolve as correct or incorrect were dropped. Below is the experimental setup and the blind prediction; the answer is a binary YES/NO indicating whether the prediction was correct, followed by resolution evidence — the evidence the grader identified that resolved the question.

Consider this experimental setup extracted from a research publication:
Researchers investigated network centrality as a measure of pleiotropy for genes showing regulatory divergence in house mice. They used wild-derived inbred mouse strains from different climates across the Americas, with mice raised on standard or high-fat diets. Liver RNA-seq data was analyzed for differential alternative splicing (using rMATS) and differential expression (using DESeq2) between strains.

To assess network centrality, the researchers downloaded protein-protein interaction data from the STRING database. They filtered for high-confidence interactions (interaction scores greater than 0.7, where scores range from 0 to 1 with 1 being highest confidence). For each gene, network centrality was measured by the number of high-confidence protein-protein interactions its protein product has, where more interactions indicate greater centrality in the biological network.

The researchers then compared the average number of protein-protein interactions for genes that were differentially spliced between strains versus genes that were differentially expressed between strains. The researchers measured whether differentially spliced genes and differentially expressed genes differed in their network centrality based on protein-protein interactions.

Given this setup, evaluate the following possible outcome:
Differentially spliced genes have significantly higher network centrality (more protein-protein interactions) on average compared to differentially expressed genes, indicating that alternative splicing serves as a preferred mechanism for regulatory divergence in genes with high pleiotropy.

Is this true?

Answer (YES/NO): NO